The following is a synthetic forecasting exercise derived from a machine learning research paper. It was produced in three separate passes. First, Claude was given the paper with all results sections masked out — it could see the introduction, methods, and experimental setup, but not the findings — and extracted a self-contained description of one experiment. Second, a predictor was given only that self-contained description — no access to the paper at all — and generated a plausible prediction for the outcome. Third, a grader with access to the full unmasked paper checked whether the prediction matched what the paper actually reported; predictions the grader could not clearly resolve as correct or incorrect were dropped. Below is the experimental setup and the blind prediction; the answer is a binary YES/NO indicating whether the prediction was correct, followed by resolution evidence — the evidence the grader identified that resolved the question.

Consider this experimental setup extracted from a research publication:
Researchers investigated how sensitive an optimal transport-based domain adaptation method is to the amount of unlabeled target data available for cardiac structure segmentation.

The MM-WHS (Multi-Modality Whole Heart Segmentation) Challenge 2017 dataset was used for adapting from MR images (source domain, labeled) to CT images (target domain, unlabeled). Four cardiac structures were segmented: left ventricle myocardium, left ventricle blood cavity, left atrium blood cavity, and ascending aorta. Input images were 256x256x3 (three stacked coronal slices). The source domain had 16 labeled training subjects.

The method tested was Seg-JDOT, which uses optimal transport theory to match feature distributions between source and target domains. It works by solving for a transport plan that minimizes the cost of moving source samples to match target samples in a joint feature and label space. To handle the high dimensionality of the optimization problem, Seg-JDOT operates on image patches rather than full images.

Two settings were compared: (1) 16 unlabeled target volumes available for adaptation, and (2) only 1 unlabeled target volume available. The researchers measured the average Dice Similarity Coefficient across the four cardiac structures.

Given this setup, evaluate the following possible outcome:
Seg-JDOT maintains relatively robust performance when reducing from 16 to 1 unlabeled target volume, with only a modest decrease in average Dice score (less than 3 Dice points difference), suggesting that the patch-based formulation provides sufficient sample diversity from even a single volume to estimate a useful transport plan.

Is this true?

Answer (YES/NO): NO